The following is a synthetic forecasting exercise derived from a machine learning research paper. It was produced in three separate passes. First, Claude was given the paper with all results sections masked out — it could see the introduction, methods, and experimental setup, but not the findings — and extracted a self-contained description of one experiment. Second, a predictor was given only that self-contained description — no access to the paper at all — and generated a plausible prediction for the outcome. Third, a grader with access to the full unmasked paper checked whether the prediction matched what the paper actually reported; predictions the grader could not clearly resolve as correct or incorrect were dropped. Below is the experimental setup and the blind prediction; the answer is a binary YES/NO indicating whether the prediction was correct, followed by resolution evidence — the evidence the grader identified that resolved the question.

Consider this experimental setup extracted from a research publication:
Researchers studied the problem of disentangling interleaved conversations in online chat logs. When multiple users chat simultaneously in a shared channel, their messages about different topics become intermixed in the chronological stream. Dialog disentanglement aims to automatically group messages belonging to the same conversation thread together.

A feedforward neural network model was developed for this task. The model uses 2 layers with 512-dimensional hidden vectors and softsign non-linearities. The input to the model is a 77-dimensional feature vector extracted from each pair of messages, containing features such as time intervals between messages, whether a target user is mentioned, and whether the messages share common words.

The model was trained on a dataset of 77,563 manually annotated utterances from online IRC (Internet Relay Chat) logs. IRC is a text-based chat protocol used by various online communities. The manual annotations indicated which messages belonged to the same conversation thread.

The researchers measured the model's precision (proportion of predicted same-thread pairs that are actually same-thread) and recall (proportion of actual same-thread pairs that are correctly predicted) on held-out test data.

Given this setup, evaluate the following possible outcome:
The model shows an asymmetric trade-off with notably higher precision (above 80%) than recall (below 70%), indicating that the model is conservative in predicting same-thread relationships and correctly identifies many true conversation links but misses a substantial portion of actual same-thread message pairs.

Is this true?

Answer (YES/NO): NO